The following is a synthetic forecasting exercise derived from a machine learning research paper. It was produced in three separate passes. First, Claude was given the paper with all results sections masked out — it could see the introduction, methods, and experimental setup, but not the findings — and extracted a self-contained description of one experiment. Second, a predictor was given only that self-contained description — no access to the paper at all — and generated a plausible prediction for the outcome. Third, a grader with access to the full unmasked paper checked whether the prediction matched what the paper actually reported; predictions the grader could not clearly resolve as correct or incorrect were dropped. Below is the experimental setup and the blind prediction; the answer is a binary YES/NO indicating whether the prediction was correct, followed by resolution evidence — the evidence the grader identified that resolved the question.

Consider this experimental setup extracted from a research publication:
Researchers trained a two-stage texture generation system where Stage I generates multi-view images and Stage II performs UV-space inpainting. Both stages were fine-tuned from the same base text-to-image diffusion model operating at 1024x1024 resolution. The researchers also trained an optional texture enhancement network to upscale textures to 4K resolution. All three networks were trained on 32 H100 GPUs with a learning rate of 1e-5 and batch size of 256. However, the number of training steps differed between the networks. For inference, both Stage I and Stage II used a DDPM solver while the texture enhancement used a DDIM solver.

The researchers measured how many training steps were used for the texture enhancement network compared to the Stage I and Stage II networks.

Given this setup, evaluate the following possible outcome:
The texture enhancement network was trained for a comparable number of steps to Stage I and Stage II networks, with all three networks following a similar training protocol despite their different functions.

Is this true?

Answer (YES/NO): NO